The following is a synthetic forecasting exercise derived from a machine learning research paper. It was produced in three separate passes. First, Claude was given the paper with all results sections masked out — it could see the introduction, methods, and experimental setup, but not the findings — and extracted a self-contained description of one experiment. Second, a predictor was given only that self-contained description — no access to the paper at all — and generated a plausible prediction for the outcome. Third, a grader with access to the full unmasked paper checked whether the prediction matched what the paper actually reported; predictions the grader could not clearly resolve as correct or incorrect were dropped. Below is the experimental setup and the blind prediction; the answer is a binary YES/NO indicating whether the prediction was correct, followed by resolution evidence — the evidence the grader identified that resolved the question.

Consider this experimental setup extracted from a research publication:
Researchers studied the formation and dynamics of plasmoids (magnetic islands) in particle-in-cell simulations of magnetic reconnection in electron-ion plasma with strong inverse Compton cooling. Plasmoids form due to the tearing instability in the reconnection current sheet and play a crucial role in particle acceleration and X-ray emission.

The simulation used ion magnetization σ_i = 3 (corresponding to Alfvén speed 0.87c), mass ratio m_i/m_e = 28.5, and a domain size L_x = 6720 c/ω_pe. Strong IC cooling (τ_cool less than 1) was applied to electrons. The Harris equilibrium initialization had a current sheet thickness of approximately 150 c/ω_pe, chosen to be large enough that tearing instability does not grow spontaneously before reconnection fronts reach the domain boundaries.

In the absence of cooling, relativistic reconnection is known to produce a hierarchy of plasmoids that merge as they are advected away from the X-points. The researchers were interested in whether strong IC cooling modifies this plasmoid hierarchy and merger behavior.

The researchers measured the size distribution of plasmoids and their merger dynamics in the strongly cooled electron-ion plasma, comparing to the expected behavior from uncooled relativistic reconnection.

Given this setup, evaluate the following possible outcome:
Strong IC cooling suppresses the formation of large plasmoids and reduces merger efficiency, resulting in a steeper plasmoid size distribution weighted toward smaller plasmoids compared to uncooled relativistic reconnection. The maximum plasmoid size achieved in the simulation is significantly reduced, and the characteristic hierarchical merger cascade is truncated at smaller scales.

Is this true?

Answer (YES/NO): NO